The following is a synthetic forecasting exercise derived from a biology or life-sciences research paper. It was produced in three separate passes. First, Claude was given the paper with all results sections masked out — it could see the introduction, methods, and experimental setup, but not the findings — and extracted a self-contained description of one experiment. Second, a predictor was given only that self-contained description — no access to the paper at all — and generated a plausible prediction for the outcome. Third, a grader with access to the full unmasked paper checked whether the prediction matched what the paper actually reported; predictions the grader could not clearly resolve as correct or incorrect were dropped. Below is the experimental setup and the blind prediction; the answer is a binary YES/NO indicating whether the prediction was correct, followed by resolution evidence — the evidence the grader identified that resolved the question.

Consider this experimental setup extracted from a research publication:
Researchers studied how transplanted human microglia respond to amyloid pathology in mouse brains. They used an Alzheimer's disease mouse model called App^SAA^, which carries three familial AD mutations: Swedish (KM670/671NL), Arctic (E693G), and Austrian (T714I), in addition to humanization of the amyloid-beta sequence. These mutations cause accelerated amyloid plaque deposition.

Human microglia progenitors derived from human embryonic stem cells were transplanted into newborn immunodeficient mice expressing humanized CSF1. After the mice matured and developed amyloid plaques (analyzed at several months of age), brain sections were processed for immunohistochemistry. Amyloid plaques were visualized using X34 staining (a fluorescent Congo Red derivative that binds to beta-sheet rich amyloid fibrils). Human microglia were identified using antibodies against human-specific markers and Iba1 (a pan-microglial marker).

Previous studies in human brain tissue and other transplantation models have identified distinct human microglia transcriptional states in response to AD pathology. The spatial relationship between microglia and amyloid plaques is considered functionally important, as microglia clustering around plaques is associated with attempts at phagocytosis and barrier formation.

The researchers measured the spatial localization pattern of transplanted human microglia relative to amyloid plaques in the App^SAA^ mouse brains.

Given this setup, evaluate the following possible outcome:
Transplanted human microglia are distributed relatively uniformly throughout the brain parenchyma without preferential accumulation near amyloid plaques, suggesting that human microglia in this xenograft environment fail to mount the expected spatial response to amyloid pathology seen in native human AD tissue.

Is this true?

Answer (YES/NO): NO